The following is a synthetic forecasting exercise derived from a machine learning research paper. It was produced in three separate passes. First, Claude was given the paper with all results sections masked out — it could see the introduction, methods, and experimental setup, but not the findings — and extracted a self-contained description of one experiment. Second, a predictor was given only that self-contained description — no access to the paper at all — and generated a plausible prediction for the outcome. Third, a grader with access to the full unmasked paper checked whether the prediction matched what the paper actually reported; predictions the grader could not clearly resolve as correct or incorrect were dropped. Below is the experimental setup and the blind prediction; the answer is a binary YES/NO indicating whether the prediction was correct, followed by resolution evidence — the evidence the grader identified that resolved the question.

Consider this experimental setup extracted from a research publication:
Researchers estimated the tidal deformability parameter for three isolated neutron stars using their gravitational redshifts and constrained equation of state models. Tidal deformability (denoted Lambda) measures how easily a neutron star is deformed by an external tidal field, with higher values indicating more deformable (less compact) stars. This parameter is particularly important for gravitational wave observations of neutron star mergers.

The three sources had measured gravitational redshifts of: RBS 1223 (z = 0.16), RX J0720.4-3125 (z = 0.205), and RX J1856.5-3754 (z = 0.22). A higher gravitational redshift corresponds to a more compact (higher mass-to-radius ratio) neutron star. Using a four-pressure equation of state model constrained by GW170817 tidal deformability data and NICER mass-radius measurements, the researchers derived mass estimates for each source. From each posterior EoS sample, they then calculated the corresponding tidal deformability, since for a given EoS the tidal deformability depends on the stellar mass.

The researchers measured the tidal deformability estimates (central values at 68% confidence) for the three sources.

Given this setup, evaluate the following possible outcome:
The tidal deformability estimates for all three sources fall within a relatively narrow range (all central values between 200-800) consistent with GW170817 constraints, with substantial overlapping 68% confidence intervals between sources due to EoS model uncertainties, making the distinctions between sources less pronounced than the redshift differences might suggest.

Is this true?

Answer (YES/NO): NO